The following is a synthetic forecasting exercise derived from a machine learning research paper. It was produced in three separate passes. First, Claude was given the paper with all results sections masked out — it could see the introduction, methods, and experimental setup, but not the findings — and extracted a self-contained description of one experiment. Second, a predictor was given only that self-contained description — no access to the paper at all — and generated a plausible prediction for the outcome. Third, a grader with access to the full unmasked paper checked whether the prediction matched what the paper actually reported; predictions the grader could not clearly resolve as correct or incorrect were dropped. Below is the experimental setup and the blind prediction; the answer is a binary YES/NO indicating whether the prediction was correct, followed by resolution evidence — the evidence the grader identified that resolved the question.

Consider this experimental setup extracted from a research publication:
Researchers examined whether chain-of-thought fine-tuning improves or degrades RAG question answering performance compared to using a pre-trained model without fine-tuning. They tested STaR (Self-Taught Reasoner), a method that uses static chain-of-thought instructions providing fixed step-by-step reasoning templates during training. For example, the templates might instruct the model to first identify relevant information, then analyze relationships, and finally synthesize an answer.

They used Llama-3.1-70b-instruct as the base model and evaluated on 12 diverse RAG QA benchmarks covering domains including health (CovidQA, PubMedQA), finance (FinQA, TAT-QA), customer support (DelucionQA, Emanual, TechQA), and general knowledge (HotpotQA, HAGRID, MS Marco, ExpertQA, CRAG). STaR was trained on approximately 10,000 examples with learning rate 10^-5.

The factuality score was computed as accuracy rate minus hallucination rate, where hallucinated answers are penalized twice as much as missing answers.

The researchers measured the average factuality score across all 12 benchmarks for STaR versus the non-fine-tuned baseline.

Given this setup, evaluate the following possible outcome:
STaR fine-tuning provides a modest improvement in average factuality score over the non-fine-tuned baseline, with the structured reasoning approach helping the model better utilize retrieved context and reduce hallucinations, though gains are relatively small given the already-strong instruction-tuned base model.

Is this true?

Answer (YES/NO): NO